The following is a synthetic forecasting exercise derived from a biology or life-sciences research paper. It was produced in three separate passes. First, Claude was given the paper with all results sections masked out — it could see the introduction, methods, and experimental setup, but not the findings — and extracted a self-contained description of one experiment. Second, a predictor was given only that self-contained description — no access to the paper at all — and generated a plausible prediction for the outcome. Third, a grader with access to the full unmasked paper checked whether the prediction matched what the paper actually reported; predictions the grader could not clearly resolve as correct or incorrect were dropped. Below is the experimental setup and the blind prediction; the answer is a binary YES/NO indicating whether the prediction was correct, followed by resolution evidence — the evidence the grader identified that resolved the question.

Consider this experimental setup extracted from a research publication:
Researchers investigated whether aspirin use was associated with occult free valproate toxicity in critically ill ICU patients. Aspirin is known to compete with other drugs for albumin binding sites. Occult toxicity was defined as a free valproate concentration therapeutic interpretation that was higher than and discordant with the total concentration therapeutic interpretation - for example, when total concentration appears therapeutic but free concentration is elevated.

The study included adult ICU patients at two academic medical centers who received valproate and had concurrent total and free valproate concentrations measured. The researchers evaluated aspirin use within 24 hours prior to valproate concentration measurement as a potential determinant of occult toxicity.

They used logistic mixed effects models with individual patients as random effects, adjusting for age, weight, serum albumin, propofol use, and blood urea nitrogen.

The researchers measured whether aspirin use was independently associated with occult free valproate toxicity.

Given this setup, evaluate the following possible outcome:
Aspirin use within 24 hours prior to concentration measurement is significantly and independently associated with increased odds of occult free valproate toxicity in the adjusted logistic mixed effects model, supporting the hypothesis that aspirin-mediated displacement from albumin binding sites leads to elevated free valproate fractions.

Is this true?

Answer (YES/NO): NO